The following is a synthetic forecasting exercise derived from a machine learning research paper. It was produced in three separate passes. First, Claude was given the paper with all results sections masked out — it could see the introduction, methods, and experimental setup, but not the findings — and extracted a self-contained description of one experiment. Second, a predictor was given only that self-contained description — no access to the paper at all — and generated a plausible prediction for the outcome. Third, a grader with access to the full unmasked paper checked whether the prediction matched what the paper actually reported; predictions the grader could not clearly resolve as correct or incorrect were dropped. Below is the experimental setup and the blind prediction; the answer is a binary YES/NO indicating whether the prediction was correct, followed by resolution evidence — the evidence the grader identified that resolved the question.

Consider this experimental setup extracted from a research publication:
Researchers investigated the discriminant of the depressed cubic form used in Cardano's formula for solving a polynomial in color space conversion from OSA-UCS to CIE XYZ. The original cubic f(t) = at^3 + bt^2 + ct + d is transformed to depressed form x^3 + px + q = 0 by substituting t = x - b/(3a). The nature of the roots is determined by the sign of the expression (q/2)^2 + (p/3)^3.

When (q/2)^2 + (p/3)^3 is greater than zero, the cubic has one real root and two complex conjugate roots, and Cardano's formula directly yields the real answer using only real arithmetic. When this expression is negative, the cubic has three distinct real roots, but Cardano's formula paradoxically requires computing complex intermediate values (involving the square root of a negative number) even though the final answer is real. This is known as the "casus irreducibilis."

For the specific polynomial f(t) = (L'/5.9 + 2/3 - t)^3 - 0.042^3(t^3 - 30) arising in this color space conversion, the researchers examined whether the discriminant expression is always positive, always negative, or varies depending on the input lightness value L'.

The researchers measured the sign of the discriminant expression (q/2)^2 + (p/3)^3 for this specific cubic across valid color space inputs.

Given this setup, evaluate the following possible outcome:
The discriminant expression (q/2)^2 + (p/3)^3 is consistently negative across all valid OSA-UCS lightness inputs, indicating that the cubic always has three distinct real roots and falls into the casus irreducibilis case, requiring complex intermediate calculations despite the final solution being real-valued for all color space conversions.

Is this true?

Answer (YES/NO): NO